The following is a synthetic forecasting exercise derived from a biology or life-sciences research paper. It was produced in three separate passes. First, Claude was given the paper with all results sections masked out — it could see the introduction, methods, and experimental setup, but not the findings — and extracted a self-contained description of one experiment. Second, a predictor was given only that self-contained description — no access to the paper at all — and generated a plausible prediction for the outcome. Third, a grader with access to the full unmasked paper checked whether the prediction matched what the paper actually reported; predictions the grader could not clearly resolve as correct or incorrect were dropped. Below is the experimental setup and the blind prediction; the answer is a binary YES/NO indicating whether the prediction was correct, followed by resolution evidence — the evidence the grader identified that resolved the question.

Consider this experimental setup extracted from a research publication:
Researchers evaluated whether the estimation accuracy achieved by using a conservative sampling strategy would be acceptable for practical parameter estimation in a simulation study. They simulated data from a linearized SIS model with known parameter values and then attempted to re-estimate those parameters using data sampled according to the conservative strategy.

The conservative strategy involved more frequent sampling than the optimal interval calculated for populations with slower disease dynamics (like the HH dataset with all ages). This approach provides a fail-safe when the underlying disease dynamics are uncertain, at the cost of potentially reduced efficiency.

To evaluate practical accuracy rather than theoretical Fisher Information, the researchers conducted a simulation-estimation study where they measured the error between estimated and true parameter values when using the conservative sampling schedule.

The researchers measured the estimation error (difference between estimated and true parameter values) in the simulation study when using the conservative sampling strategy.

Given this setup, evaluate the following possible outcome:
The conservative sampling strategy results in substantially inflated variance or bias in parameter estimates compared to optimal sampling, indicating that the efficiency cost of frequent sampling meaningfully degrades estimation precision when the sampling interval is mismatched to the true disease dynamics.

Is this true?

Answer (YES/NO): NO